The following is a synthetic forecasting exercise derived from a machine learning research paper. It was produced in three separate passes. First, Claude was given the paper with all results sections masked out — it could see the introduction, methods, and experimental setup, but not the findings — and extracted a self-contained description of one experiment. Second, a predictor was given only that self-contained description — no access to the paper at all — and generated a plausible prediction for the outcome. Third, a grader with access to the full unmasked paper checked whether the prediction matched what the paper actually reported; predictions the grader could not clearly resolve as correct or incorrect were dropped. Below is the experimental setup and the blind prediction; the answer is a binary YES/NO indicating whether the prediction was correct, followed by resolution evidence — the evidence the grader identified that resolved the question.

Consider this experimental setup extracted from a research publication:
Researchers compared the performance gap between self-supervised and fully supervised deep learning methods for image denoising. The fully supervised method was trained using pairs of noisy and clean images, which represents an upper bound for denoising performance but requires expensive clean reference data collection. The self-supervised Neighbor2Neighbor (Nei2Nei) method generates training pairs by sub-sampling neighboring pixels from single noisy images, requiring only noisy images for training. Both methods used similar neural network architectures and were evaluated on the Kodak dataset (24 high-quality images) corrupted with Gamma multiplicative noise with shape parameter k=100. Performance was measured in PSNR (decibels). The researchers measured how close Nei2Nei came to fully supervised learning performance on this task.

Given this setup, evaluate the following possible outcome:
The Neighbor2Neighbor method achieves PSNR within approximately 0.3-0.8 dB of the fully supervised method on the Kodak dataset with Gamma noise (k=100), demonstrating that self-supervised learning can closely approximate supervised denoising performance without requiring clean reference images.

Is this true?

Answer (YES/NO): NO